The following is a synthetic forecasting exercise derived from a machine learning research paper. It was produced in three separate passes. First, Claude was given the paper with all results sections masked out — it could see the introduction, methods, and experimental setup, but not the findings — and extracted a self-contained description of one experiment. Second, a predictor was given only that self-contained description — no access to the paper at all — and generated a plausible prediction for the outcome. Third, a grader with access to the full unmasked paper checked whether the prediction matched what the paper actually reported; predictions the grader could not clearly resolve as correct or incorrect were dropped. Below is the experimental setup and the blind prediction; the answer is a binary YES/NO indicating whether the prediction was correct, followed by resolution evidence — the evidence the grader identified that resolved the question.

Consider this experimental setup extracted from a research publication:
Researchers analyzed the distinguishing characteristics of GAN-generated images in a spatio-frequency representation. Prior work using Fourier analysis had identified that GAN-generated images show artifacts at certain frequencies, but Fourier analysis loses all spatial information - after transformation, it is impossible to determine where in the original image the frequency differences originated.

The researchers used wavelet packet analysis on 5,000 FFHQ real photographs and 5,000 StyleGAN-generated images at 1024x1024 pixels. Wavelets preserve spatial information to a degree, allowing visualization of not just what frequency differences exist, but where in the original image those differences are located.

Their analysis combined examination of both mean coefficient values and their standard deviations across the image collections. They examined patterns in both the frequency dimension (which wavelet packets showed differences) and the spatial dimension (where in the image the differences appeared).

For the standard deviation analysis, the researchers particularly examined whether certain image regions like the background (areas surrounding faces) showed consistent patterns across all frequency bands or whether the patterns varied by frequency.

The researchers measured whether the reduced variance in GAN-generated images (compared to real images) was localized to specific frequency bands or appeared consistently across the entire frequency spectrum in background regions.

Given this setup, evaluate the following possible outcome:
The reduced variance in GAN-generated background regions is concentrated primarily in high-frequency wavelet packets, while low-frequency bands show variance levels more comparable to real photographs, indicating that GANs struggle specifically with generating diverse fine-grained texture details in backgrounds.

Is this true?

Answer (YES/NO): NO